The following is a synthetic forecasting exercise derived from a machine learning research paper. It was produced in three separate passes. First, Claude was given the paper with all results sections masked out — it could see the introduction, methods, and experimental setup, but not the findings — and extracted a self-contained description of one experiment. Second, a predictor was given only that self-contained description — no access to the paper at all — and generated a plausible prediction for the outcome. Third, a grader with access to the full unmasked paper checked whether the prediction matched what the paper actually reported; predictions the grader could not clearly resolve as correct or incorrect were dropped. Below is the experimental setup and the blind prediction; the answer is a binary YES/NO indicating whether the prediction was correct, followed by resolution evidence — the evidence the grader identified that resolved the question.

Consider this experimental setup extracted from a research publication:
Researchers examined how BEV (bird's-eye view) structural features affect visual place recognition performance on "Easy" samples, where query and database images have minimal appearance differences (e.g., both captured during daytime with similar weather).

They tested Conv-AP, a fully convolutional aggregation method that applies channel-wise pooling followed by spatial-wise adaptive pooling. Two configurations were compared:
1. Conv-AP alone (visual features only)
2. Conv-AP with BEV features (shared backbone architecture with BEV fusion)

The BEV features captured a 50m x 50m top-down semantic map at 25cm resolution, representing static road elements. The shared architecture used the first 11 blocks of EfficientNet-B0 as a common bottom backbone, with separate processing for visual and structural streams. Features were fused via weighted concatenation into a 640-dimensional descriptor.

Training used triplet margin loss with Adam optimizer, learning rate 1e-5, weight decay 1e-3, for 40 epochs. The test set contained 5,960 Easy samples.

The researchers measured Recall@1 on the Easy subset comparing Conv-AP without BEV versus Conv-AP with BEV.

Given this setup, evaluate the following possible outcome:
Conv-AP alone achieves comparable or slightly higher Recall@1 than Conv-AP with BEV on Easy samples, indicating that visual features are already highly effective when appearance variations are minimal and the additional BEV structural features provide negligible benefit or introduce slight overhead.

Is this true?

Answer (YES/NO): NO